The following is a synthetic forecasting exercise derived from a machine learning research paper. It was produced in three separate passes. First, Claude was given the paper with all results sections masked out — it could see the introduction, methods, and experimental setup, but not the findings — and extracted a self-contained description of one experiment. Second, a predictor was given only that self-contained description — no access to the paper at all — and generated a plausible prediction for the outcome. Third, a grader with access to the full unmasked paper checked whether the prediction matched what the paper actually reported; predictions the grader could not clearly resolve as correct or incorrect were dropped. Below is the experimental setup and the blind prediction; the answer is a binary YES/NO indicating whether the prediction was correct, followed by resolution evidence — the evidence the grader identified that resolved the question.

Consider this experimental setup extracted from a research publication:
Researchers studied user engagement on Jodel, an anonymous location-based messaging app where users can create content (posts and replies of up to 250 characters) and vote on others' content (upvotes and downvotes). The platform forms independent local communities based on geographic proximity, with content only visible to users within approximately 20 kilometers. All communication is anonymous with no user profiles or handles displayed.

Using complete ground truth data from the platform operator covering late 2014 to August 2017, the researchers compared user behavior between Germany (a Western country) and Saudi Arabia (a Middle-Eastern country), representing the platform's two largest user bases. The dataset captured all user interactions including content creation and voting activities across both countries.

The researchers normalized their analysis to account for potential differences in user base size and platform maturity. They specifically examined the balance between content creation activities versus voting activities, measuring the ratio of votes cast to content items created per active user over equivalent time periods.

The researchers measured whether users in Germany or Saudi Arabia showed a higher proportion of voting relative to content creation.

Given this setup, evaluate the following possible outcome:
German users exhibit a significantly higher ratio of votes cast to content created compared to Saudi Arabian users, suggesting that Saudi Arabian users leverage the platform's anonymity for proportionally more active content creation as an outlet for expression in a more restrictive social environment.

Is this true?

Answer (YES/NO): YES